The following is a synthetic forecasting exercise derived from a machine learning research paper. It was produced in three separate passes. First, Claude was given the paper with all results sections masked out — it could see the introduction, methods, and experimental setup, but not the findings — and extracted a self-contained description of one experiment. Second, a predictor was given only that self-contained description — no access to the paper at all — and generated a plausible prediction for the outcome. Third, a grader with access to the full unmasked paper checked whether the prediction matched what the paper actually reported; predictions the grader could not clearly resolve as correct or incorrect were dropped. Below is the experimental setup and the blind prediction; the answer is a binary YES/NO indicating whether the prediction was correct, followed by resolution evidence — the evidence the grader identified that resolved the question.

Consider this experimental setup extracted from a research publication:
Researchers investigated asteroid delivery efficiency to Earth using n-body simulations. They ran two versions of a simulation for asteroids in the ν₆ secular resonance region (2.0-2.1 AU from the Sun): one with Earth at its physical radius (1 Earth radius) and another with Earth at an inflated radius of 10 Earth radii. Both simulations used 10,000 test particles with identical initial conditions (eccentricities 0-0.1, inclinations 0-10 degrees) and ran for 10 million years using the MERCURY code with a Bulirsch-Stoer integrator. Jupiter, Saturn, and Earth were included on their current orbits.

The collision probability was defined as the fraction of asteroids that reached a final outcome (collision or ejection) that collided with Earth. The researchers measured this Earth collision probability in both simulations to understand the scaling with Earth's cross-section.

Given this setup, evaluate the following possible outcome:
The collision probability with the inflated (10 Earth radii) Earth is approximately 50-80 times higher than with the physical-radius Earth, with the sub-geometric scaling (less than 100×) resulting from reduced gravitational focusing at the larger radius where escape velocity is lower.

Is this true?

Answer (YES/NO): NO